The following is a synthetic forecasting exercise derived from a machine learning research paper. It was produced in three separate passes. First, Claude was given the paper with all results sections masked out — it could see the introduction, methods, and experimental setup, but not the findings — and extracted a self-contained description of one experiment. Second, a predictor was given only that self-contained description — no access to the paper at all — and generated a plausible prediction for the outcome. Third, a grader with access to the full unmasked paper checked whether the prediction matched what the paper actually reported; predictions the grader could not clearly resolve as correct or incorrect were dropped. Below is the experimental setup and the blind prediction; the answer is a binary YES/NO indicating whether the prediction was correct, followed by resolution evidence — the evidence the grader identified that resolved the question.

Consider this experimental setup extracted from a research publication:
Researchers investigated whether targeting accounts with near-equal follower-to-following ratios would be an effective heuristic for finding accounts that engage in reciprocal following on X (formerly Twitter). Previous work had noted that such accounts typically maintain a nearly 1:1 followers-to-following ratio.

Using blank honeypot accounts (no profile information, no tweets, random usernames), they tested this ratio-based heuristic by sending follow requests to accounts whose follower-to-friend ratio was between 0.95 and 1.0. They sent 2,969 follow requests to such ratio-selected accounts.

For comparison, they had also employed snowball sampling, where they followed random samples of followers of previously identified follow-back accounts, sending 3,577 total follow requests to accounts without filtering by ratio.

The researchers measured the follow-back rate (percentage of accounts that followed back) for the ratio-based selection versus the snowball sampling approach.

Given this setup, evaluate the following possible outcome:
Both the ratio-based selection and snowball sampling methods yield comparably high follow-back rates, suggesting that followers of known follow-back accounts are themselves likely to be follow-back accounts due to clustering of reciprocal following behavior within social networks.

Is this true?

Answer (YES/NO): YES